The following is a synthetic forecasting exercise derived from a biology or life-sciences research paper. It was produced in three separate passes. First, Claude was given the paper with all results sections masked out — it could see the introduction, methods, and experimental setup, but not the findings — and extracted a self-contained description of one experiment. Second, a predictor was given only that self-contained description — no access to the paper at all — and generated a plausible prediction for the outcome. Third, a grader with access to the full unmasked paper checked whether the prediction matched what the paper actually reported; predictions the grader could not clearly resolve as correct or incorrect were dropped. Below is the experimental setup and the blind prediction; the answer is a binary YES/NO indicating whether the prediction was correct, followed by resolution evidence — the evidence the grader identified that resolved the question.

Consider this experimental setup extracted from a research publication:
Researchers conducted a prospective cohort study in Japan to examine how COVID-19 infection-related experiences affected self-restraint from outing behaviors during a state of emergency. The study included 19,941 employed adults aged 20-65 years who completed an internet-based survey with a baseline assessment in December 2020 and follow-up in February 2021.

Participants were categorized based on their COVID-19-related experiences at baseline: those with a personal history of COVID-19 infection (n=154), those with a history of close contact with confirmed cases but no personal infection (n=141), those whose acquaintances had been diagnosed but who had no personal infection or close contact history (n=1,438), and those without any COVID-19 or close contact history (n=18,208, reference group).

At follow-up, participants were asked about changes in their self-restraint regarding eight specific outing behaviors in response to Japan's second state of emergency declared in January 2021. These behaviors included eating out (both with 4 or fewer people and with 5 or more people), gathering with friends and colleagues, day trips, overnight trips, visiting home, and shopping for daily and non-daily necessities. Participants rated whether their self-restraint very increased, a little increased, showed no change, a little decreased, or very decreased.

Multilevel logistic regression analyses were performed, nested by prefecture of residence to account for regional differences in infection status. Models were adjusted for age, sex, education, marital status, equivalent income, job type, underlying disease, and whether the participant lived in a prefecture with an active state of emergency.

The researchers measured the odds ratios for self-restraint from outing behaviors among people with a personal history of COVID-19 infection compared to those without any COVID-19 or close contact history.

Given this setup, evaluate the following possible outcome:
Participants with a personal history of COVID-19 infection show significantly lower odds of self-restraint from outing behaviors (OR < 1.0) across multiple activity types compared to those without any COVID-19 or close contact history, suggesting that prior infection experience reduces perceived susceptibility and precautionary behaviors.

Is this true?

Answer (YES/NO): YES